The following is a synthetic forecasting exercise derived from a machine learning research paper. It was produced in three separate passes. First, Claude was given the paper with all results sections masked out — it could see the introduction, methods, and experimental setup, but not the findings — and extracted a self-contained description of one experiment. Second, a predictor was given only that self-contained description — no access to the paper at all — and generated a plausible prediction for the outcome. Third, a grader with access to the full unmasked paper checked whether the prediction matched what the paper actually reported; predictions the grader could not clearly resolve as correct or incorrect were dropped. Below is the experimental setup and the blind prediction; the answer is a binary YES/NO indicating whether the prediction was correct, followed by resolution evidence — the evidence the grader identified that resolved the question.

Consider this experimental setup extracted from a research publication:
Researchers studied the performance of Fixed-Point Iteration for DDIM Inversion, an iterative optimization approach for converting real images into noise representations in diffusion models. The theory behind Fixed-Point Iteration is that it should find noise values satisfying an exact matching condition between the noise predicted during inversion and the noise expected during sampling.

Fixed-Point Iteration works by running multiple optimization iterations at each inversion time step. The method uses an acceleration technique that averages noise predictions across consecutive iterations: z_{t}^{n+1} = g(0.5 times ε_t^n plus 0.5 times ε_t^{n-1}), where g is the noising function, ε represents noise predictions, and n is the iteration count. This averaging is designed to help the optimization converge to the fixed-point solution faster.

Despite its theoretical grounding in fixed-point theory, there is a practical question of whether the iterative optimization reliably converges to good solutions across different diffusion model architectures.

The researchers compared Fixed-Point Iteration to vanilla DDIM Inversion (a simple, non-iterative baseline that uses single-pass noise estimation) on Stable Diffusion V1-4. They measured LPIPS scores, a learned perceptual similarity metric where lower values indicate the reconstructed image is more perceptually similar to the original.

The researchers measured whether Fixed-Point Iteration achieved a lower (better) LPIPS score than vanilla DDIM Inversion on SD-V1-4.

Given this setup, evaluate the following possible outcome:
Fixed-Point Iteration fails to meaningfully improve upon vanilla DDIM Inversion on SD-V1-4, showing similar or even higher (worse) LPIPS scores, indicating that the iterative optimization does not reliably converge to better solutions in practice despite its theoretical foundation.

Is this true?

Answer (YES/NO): YES